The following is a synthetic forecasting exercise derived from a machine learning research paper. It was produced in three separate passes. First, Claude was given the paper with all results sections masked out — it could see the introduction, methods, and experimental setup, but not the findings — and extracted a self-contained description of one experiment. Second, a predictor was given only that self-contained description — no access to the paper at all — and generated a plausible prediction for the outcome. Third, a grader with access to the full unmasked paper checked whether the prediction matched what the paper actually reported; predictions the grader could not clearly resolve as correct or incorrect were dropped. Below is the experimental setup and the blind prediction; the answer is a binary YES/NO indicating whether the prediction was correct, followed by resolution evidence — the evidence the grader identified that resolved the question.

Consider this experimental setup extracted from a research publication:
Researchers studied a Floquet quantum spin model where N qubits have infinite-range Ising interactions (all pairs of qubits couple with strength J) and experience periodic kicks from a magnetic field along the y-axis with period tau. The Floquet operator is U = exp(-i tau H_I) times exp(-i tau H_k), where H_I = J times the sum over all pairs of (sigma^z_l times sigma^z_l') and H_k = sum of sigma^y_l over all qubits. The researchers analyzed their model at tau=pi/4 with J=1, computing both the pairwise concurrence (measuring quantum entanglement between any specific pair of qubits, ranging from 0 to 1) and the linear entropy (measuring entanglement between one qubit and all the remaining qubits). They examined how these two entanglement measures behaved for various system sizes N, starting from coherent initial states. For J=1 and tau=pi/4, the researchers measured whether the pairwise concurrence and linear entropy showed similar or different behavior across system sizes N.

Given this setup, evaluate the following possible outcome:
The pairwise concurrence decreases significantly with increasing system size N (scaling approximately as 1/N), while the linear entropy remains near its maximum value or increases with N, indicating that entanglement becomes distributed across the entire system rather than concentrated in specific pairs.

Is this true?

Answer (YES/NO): NO